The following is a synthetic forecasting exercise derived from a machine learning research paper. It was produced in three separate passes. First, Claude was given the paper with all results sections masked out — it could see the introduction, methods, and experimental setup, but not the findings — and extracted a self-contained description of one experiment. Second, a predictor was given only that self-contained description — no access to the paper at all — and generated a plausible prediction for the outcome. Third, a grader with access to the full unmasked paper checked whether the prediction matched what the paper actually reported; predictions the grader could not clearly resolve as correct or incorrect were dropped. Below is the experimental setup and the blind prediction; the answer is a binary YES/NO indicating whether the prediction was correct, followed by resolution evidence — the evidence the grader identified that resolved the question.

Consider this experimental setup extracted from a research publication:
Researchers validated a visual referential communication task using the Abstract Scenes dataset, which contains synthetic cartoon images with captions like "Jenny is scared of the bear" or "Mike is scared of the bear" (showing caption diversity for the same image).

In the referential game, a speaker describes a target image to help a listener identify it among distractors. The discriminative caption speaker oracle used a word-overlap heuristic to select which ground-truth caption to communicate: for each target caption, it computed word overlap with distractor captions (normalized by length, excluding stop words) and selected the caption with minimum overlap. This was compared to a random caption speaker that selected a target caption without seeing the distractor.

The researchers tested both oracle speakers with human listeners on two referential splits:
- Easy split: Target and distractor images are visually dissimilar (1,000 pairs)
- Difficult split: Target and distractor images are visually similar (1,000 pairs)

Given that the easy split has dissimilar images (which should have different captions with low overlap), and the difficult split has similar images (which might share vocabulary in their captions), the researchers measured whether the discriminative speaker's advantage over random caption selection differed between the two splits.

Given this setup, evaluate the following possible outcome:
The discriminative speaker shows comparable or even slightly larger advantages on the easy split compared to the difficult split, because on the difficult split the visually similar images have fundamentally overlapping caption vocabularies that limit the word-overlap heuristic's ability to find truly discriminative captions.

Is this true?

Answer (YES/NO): NO